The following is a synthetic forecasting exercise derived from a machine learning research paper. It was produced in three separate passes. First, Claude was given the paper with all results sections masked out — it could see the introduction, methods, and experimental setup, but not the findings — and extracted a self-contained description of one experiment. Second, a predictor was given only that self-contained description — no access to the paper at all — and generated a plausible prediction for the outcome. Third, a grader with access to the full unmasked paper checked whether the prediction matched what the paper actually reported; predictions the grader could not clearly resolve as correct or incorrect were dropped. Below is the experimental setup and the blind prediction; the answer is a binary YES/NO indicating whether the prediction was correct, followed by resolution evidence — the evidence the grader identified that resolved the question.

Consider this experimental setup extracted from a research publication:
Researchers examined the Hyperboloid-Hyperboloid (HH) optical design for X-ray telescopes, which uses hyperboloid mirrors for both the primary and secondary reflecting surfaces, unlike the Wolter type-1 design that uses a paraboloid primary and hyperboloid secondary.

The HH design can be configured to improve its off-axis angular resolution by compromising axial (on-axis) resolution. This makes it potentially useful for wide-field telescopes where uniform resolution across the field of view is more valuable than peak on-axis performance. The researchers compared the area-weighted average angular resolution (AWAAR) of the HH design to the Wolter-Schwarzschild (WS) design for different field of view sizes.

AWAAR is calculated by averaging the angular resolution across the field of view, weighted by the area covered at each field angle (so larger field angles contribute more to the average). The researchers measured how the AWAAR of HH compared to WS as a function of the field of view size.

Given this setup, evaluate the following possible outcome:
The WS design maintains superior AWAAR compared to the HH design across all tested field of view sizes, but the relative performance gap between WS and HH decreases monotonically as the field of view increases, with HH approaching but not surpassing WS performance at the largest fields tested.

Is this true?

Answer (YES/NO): NO